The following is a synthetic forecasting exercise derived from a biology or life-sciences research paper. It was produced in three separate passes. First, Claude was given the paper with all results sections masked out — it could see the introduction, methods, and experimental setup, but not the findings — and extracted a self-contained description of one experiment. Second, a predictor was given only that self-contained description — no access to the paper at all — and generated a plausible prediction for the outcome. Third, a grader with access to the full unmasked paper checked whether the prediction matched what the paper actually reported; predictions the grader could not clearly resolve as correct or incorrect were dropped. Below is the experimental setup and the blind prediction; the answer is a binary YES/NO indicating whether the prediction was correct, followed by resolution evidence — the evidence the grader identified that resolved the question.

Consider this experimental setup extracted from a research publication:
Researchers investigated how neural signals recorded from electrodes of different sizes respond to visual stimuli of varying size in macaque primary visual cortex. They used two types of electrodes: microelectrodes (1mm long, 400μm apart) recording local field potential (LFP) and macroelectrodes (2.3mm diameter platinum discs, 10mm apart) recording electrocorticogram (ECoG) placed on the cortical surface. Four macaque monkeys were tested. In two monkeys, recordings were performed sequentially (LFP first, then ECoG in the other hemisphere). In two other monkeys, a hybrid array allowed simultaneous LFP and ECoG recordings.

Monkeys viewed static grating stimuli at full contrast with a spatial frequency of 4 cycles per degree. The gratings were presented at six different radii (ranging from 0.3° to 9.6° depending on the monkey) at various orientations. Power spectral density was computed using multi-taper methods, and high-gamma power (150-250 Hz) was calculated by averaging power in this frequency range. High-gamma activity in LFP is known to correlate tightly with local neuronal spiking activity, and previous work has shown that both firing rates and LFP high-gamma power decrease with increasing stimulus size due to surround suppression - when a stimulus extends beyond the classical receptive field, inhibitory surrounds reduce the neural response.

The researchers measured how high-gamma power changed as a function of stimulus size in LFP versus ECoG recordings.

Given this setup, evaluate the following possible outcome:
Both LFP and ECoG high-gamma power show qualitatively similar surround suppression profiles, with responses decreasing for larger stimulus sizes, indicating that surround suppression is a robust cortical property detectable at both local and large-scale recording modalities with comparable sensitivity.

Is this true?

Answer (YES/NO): YES